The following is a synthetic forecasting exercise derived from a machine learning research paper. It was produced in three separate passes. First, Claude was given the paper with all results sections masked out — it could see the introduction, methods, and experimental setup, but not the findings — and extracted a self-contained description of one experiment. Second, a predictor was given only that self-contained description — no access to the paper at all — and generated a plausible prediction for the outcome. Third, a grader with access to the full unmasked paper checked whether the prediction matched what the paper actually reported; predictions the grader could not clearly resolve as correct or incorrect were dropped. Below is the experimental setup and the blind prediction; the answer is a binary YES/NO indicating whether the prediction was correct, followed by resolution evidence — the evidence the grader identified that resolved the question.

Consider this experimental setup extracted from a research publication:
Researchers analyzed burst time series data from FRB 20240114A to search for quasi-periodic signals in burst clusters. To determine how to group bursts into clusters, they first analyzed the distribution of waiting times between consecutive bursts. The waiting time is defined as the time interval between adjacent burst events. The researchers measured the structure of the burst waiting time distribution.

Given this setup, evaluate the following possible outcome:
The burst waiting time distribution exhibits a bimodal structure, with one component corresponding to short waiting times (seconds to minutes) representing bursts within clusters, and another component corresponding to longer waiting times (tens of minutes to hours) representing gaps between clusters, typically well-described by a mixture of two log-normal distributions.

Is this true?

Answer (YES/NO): NO